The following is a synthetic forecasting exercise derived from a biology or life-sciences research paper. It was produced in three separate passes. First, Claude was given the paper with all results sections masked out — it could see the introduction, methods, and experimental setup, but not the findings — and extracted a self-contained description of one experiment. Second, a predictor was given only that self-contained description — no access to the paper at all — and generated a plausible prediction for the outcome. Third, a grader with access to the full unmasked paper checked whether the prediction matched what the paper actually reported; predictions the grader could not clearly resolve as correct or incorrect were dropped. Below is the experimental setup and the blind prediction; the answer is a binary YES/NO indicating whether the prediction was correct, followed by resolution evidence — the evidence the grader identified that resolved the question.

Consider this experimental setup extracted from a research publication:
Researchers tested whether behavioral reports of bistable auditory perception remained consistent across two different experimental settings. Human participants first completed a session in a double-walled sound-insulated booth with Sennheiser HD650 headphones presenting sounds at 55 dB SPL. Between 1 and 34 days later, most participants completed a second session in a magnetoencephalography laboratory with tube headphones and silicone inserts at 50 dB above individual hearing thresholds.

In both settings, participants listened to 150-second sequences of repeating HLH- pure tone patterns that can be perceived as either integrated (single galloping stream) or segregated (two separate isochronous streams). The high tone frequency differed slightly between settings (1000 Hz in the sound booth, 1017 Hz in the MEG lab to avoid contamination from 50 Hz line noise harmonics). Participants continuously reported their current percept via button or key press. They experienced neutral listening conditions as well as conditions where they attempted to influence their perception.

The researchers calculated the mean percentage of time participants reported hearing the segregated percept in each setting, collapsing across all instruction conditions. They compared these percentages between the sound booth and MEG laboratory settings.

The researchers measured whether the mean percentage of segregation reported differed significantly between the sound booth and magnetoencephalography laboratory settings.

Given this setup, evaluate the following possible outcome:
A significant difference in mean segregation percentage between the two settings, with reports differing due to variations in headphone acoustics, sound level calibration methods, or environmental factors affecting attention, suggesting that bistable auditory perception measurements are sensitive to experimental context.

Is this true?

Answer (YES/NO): NO